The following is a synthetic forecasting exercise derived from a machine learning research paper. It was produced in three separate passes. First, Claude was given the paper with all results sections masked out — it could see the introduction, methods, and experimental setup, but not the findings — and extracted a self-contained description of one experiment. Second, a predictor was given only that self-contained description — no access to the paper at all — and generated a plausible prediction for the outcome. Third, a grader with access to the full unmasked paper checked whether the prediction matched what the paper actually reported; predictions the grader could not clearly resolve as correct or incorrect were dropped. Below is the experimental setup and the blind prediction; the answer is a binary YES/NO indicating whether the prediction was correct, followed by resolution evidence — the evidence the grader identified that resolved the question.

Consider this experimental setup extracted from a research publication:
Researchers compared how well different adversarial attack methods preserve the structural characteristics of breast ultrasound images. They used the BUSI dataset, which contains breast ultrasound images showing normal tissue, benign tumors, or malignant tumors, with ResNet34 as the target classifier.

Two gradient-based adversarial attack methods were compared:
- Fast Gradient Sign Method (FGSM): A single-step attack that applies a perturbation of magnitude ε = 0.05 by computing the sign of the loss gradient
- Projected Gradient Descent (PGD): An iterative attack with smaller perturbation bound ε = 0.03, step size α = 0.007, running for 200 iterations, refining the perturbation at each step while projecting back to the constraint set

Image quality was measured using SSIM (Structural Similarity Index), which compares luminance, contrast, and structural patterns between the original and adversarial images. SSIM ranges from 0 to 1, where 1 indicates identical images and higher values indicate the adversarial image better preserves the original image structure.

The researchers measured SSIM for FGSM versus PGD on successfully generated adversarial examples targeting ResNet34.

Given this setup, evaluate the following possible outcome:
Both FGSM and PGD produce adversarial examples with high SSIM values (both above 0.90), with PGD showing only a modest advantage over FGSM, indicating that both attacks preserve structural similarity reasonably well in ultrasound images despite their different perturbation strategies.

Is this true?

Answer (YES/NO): NO